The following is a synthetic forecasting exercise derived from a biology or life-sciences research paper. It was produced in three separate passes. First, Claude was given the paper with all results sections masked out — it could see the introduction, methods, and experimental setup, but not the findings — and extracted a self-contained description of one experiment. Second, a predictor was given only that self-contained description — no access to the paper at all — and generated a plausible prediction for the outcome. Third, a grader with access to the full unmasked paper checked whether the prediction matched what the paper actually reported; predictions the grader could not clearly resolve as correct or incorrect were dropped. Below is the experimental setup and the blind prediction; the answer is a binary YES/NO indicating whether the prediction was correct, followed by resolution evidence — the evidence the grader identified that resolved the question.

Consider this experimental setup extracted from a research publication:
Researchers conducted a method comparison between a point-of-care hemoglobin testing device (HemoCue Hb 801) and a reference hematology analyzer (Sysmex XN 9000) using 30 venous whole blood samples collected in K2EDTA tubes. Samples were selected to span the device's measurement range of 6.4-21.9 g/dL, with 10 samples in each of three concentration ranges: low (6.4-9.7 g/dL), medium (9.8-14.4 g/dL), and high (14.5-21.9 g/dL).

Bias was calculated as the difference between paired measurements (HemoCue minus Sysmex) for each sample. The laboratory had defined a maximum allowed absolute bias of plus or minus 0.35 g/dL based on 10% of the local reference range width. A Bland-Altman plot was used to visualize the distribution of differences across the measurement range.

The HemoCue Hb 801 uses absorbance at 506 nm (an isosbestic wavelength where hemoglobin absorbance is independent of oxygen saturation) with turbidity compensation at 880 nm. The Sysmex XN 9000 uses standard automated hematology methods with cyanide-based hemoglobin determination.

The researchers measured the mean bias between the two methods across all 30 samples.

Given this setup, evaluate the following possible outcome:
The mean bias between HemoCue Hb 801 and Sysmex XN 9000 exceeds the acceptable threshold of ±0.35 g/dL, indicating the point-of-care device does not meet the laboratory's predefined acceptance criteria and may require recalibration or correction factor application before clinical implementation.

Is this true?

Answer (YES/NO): NO